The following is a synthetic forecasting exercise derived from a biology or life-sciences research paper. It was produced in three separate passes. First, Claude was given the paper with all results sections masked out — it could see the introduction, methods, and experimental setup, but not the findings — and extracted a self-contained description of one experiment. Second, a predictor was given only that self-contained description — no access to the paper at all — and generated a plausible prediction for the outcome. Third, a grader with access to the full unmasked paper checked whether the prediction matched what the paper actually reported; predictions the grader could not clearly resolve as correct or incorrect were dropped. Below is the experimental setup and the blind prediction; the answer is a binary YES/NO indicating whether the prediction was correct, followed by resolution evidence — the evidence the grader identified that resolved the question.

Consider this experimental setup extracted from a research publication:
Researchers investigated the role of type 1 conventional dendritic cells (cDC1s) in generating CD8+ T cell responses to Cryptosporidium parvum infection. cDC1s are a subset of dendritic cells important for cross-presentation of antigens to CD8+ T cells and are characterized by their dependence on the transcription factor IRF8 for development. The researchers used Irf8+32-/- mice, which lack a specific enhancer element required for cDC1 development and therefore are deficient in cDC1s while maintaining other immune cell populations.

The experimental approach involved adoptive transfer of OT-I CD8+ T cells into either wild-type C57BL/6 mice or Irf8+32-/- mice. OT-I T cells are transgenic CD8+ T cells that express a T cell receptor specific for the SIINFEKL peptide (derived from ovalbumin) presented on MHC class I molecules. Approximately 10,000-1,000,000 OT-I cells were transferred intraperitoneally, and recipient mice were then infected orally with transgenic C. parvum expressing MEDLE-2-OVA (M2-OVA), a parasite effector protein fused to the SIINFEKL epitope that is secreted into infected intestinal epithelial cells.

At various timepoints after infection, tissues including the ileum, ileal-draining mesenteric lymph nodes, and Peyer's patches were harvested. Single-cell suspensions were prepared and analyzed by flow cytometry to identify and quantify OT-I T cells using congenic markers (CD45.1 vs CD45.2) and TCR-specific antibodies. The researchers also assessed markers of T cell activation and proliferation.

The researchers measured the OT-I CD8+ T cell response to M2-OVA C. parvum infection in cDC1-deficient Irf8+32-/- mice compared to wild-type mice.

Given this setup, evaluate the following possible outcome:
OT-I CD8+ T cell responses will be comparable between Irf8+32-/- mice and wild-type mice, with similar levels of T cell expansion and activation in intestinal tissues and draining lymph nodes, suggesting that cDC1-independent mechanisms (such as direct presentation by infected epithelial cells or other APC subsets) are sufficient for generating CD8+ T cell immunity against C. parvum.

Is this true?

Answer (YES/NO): NO